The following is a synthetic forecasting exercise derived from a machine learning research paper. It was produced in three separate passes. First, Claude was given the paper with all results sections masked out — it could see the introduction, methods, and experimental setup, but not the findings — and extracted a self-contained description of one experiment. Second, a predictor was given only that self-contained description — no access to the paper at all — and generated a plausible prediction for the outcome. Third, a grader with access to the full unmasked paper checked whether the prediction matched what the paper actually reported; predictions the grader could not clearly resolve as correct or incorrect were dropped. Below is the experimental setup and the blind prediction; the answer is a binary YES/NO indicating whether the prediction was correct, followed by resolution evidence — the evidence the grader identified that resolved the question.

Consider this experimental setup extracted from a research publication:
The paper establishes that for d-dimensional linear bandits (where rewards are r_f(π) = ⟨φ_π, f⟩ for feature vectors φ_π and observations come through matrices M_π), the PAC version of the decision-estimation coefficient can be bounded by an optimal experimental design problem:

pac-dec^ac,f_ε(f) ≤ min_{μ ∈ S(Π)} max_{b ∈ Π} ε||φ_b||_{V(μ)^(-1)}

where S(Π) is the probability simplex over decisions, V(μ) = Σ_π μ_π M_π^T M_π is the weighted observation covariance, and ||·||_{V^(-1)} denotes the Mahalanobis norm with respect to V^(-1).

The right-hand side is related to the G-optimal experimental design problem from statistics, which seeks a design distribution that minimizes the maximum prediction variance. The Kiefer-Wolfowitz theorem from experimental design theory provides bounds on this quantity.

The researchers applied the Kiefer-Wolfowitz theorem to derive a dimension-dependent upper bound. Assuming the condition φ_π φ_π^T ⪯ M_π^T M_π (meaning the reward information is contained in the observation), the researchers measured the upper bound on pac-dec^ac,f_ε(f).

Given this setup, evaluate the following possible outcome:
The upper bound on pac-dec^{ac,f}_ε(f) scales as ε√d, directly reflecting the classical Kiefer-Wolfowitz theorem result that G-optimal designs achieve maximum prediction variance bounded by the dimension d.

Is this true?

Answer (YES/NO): YES